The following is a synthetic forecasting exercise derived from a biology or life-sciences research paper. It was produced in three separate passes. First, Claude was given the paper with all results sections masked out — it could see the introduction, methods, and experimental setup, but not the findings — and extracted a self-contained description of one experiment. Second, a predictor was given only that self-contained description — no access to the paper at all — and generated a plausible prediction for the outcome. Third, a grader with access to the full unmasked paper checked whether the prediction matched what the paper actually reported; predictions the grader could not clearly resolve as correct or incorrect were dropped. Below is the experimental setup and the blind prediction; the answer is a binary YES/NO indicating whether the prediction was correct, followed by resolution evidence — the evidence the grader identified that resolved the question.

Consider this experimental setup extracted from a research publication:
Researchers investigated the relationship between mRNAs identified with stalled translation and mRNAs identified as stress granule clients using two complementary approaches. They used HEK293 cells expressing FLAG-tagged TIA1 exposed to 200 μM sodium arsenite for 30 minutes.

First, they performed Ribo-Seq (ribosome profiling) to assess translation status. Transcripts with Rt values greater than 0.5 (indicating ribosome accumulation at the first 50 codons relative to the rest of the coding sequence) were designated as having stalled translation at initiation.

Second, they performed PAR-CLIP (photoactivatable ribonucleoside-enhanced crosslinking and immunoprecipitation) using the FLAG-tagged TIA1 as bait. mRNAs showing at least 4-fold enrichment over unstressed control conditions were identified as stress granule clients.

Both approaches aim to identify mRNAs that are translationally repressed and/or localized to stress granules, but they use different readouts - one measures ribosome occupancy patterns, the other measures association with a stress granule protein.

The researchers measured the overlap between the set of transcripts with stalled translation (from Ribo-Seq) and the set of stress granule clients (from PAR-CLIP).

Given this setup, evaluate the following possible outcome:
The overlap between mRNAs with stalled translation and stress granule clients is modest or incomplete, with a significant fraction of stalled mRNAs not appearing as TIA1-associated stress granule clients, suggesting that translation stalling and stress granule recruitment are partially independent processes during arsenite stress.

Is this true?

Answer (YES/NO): YES